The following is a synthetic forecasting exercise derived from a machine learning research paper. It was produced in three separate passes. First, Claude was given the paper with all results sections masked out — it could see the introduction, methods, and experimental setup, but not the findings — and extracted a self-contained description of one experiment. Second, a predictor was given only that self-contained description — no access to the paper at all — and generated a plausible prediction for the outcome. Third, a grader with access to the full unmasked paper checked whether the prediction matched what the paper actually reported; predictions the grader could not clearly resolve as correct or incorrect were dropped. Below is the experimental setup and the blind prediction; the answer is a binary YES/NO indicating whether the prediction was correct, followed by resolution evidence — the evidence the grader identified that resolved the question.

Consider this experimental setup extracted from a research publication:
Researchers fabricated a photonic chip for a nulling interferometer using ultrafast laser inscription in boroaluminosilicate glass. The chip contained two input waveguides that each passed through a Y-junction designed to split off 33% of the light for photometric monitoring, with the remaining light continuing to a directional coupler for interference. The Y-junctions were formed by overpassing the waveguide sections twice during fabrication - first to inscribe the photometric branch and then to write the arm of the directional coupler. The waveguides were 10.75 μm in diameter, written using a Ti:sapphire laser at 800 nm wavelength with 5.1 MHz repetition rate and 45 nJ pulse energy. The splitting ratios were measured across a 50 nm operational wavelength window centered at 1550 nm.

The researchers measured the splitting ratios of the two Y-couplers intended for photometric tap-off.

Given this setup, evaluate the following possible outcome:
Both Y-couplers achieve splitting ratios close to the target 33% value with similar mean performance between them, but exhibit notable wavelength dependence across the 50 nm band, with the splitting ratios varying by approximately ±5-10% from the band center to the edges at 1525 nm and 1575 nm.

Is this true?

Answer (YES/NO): NO